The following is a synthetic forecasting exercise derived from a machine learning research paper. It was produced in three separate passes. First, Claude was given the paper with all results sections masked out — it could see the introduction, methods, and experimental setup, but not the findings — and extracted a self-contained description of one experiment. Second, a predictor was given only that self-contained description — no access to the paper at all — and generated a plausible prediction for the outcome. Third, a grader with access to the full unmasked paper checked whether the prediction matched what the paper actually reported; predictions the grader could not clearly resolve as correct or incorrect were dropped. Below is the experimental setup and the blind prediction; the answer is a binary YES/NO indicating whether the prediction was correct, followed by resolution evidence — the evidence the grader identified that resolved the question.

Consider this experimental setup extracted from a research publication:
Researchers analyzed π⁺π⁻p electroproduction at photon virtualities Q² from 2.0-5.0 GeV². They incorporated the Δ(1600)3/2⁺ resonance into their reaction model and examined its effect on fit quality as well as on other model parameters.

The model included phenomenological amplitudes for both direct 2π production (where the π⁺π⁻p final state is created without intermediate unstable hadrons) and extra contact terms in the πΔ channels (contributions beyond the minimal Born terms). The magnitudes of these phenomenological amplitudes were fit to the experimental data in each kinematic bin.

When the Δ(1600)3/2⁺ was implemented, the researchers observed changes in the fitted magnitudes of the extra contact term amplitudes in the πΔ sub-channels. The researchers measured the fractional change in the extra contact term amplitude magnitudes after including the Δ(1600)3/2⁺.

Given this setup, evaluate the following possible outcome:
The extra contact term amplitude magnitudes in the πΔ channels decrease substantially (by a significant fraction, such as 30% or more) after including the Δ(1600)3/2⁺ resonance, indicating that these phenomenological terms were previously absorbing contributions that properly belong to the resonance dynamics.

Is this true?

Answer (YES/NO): NO